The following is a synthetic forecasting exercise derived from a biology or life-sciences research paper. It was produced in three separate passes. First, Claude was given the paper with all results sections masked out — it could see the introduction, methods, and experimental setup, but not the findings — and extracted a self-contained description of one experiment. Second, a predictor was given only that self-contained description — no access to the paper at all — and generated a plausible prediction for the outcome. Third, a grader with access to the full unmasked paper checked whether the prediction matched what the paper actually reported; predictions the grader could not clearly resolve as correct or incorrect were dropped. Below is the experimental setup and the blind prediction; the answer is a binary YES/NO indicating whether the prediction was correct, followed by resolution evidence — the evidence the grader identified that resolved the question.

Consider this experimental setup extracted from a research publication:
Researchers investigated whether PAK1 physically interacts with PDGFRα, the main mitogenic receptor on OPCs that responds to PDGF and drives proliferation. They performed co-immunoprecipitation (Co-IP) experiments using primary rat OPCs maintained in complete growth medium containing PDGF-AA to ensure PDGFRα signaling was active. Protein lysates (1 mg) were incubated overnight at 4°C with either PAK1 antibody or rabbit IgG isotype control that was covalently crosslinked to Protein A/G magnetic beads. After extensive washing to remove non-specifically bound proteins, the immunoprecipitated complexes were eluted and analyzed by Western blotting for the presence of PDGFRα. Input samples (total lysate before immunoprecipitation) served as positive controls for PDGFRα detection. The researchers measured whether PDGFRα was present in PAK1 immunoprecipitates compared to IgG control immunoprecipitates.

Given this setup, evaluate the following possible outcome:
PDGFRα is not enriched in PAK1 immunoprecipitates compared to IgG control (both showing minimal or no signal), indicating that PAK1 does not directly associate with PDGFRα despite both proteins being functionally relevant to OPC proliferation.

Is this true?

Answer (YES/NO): NO